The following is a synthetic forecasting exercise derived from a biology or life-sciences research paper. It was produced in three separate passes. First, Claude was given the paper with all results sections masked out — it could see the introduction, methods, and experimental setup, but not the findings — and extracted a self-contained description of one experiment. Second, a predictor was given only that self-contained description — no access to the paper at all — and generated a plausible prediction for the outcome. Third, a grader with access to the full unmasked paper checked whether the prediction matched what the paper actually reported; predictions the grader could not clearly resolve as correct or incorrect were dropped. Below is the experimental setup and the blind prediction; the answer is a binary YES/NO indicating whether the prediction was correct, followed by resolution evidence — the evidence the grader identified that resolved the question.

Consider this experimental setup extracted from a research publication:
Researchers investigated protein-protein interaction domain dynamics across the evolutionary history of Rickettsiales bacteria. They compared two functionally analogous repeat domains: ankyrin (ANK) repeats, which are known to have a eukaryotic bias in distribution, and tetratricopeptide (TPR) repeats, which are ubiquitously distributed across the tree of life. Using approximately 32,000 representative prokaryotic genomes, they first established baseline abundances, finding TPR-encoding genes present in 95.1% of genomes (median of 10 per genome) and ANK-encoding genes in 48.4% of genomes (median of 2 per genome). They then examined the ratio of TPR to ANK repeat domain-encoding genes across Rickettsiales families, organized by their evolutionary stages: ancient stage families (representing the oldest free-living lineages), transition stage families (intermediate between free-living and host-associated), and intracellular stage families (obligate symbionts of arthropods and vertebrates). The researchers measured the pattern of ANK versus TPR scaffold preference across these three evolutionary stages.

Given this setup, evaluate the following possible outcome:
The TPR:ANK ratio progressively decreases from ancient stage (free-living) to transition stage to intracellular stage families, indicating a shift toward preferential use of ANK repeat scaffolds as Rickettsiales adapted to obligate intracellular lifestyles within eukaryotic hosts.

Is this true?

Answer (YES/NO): NO